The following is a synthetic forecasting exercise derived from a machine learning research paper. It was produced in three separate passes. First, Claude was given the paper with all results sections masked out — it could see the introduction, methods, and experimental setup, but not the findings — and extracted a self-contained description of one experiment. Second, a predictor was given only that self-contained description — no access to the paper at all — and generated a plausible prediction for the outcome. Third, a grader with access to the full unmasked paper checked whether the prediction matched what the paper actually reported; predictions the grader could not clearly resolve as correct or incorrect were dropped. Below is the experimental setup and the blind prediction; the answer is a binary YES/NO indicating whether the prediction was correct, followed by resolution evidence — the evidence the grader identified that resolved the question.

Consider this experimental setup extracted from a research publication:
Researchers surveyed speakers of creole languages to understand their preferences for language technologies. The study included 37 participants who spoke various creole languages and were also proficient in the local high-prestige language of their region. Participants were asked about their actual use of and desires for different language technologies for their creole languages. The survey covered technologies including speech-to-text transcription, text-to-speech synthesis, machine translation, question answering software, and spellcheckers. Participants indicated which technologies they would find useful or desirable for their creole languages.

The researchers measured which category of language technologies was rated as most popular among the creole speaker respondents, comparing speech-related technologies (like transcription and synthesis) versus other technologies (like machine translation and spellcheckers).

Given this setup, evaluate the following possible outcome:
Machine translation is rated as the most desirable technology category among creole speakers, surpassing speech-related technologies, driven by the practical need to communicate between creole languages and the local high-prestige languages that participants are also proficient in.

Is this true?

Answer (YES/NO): NO